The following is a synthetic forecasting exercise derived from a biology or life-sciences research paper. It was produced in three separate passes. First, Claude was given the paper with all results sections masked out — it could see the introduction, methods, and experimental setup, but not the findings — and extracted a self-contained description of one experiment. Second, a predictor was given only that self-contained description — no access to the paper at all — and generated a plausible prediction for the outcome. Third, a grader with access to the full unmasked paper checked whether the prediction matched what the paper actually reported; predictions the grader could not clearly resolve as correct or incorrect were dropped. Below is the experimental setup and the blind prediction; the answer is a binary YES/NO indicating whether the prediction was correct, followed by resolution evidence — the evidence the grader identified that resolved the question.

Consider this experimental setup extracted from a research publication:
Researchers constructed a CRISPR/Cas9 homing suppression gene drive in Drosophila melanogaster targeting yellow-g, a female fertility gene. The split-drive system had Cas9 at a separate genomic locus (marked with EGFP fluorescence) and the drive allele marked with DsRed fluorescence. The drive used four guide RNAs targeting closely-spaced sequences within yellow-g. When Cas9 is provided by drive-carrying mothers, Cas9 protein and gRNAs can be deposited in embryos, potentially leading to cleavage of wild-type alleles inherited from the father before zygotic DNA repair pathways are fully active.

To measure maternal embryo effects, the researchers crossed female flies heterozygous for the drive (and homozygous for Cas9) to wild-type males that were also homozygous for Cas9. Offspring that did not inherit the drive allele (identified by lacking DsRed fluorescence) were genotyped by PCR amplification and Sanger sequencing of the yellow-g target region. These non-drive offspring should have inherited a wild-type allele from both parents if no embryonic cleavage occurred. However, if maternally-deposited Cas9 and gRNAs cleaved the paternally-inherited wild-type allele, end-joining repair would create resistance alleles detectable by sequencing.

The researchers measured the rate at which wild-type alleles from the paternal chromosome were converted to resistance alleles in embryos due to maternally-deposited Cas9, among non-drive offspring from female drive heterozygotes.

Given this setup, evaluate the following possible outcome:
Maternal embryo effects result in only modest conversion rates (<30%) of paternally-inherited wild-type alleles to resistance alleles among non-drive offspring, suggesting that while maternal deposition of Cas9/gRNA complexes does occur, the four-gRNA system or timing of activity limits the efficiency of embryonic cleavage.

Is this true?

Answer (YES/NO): NO